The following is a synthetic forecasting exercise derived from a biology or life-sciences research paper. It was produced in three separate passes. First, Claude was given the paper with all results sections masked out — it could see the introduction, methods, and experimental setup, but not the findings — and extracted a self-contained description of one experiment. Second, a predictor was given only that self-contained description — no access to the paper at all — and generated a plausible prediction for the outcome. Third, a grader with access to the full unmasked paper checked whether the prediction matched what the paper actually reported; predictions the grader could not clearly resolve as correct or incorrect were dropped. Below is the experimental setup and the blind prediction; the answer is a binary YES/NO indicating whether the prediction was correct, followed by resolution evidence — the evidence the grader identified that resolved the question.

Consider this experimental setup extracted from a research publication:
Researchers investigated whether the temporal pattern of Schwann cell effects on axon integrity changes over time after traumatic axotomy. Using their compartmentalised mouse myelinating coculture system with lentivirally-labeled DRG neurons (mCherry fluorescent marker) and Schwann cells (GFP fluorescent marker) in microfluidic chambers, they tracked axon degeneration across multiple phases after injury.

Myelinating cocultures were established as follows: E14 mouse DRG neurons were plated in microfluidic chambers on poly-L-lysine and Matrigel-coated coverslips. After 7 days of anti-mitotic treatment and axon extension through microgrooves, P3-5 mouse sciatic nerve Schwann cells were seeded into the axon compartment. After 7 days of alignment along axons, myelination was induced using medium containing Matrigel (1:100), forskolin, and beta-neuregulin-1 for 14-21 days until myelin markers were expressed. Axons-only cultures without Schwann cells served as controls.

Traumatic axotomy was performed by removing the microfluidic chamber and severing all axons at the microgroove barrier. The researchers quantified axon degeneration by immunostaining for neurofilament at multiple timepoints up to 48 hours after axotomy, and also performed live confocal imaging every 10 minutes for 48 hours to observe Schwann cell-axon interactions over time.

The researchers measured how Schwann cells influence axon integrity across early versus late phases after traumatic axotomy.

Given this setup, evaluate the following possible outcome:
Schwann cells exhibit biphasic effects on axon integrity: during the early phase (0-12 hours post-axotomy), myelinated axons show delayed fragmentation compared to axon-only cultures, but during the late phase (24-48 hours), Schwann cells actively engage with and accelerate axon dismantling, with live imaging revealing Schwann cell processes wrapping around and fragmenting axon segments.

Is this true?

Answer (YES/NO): YES